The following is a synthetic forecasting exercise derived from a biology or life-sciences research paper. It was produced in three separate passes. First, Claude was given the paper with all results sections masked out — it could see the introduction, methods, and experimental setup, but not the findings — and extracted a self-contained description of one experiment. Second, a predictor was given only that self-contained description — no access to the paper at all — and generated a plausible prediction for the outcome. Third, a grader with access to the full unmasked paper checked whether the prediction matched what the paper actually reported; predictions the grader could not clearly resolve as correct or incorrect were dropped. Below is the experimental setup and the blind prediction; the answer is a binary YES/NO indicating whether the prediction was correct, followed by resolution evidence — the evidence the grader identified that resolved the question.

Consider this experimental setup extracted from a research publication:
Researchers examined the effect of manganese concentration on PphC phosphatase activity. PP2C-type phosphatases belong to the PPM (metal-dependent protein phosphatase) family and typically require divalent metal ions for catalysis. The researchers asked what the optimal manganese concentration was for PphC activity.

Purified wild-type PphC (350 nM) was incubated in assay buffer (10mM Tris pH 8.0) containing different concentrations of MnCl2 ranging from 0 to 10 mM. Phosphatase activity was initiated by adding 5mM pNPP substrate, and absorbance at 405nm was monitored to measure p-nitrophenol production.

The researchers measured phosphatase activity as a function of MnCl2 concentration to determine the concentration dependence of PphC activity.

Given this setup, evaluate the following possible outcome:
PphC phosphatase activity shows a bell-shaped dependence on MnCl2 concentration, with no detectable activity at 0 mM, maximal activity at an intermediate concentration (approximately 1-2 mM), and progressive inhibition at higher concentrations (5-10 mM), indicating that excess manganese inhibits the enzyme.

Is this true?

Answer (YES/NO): NO